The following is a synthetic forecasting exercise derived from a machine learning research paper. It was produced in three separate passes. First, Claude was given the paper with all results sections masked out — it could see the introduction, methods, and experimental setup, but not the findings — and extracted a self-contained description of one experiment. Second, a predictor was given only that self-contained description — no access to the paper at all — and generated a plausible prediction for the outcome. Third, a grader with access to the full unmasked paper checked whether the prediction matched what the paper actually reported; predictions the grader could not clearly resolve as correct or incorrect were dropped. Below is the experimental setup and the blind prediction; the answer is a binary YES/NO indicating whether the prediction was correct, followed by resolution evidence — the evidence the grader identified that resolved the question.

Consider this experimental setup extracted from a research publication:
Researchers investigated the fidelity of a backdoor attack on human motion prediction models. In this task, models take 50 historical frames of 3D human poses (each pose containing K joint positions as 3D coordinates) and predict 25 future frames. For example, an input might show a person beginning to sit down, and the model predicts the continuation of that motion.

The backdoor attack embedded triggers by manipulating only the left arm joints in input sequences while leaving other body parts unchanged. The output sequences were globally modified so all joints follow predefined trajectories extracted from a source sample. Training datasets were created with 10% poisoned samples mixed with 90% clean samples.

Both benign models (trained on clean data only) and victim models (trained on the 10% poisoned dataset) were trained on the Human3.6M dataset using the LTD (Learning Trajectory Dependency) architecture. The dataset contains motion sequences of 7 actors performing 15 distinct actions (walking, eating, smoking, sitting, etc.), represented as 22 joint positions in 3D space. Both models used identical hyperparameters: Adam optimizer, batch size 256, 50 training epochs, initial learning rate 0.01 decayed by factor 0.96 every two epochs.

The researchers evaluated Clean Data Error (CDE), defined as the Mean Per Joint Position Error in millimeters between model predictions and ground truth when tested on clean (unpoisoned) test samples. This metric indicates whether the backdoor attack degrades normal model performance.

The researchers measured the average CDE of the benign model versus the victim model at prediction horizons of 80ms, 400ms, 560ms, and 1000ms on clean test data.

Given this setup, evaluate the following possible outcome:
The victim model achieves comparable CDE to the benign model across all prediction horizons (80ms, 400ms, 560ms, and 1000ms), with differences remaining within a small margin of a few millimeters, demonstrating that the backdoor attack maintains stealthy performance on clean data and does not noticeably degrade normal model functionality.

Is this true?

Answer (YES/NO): YES